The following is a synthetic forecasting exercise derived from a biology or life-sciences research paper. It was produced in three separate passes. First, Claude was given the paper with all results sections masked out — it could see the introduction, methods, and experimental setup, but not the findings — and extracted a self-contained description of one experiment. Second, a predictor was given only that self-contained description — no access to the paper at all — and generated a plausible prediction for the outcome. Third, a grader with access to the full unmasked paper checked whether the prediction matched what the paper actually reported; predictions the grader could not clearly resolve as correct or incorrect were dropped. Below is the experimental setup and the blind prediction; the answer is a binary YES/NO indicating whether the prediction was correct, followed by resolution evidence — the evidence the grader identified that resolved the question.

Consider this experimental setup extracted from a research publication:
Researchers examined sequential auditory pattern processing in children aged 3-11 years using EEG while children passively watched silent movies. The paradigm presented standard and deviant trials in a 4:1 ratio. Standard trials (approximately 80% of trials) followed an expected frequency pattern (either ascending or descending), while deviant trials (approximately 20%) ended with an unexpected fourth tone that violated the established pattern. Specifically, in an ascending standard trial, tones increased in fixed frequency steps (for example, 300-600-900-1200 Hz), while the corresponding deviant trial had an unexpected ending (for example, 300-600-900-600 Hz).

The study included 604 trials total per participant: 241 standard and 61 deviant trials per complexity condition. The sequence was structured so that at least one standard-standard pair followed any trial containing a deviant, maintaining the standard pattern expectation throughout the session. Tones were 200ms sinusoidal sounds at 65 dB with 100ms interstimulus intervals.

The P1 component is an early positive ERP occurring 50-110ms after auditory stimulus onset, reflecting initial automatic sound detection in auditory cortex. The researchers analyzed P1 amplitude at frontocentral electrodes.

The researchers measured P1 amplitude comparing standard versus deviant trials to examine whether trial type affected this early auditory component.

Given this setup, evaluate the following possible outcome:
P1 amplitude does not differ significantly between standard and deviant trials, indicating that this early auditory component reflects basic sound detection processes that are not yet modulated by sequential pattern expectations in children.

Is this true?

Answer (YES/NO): NO